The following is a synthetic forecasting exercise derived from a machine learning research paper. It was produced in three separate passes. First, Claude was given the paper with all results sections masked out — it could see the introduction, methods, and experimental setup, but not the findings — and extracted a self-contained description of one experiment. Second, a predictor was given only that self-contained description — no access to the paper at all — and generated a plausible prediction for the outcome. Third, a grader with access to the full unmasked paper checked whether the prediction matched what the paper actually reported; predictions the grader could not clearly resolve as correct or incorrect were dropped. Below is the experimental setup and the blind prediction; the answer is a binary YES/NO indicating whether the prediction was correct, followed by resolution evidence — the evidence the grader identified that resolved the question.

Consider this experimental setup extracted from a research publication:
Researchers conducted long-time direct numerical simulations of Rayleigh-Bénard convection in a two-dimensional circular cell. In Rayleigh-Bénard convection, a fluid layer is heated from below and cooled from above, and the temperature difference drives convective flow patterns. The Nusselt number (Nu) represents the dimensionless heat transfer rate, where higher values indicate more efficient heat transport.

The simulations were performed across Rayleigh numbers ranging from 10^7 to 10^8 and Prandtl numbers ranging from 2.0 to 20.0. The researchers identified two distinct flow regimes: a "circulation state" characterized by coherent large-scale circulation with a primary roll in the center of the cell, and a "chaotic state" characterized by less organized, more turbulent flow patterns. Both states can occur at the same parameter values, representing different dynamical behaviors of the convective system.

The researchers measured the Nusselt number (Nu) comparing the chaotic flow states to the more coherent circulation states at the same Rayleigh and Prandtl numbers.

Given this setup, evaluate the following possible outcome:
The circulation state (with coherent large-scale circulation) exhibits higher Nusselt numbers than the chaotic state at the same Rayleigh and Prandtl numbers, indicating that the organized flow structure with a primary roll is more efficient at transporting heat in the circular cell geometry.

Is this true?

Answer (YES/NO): NO